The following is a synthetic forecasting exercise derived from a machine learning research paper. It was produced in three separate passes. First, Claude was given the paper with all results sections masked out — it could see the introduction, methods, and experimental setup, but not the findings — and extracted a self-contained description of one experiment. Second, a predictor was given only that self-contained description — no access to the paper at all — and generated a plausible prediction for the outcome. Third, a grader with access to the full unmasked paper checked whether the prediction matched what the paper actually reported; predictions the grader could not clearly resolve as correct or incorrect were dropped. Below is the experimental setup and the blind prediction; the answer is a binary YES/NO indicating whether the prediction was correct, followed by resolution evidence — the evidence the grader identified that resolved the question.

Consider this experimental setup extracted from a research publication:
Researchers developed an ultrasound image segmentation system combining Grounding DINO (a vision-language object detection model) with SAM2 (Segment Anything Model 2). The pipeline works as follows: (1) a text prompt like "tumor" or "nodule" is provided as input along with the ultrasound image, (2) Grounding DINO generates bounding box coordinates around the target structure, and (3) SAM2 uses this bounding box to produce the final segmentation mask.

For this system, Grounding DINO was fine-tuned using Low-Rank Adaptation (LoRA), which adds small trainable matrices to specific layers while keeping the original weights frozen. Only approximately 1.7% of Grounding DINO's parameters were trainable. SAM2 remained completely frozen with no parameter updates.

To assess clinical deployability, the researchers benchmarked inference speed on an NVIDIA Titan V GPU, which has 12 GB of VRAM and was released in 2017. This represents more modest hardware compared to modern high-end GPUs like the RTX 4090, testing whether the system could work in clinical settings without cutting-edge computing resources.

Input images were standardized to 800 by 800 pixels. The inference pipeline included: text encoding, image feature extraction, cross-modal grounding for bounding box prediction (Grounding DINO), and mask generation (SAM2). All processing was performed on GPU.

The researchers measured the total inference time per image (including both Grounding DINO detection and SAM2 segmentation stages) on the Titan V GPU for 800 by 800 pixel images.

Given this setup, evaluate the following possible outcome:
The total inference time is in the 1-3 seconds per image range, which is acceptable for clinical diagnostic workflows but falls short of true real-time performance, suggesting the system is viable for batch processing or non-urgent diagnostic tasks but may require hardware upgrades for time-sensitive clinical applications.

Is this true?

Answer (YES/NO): NO